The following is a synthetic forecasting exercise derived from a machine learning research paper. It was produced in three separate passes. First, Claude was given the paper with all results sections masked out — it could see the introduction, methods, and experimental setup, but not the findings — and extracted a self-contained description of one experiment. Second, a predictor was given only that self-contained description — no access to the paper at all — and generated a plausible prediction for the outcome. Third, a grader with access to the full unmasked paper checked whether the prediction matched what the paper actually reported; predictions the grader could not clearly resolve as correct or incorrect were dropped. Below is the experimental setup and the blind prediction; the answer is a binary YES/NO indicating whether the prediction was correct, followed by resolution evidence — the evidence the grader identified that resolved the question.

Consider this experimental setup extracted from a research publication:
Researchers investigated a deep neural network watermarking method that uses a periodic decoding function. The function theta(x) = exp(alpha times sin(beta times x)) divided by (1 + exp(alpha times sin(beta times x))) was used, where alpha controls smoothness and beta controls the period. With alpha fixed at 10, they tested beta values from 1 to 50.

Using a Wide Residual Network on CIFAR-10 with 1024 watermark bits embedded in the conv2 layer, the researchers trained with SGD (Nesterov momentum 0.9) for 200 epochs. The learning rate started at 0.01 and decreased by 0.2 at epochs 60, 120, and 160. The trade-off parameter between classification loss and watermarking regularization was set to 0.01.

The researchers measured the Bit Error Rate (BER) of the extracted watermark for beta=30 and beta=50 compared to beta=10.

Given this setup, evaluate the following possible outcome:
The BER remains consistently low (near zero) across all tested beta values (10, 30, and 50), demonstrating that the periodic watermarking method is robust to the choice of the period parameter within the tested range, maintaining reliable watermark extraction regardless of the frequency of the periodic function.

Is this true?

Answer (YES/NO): NO